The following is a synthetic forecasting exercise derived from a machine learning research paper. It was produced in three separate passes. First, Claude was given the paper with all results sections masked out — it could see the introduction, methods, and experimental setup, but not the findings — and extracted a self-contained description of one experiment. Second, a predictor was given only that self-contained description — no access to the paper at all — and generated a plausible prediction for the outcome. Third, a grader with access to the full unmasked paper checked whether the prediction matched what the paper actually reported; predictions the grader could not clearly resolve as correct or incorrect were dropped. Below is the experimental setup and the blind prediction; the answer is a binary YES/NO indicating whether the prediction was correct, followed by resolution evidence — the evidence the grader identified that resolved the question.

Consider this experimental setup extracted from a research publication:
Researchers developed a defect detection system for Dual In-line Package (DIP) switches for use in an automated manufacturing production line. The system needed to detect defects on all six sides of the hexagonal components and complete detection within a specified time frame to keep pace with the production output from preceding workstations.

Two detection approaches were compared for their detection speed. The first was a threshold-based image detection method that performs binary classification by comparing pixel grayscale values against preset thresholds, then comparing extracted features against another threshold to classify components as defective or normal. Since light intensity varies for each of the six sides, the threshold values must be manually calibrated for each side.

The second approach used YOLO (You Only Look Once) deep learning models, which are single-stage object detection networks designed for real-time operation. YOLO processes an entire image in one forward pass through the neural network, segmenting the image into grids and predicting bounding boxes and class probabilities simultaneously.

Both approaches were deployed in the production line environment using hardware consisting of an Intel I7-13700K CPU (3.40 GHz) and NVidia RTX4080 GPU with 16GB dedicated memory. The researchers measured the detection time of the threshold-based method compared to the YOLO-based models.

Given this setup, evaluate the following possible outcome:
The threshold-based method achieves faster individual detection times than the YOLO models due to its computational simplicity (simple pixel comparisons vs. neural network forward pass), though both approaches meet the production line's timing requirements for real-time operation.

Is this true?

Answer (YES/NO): NO